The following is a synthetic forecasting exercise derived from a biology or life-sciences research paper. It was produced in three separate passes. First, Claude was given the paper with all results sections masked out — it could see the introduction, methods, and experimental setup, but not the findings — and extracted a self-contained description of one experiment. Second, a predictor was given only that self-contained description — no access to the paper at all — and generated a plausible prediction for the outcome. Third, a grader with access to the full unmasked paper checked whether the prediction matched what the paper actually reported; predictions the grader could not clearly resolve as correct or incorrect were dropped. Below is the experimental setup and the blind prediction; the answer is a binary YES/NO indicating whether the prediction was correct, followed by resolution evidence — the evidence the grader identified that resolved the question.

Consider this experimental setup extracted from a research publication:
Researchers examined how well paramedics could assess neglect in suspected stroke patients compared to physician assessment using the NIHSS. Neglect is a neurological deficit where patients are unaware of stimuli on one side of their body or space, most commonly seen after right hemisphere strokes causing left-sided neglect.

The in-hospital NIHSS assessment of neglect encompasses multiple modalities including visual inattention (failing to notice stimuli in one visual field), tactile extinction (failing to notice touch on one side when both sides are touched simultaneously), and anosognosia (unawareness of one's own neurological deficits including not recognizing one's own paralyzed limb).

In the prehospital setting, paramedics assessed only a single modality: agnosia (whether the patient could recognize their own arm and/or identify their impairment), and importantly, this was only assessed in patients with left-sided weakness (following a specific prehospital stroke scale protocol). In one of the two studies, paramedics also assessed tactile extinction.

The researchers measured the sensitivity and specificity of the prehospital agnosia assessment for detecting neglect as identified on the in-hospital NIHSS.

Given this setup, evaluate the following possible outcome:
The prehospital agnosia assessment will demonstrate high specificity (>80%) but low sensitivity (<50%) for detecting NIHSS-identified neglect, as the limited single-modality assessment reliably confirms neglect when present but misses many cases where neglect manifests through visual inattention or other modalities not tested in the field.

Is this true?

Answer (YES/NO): NO